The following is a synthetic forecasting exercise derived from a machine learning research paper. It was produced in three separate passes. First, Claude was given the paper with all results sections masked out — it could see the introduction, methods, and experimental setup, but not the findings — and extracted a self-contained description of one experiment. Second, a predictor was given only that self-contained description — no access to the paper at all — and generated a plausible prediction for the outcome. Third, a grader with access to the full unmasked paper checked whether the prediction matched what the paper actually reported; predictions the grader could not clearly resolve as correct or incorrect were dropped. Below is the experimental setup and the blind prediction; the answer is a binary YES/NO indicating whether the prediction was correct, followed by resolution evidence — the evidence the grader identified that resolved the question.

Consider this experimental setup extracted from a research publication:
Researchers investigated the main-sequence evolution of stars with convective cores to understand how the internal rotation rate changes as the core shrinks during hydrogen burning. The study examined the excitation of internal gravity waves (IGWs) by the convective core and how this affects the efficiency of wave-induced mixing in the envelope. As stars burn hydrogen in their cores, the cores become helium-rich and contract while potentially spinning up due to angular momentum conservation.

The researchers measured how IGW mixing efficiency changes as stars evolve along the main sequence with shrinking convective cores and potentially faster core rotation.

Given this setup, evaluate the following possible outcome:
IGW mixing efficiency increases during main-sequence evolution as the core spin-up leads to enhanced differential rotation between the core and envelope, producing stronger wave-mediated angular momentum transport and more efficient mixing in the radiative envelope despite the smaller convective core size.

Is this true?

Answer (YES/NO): NO